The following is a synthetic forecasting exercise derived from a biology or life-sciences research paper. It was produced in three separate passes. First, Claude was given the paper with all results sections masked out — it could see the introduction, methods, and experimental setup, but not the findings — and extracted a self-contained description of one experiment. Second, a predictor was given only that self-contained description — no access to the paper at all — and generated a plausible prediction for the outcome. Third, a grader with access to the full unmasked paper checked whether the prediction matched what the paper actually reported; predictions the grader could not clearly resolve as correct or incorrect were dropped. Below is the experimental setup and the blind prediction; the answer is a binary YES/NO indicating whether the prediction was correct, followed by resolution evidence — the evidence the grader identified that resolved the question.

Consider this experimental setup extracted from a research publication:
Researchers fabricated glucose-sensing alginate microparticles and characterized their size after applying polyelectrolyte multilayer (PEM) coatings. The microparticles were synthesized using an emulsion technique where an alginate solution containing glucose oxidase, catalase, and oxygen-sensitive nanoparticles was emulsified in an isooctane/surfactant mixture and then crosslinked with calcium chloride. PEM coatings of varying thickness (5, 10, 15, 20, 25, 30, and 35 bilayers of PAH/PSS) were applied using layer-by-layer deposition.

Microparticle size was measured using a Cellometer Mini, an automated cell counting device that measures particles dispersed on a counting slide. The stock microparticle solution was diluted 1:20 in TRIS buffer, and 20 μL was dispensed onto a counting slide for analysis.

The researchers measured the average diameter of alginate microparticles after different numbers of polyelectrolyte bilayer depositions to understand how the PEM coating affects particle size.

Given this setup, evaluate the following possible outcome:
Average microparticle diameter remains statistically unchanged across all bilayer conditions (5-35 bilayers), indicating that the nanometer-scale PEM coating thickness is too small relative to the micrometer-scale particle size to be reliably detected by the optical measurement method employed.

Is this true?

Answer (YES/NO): NO